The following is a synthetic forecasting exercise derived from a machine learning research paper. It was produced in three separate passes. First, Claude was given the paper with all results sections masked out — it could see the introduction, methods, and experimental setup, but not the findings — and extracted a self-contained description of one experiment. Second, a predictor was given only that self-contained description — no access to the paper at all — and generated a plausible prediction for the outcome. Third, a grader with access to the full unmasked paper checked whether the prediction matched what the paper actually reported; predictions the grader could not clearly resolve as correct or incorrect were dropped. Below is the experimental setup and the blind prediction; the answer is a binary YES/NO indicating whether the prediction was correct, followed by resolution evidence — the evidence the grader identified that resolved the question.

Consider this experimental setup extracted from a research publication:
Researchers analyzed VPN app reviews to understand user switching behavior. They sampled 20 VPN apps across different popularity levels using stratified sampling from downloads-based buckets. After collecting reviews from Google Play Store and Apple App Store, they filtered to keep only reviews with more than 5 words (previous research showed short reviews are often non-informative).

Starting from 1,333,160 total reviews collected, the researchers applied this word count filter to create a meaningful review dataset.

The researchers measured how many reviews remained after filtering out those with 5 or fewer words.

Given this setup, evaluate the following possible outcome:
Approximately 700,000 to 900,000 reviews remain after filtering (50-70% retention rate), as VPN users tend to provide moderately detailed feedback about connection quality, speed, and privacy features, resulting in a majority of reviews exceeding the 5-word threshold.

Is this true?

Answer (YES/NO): NO